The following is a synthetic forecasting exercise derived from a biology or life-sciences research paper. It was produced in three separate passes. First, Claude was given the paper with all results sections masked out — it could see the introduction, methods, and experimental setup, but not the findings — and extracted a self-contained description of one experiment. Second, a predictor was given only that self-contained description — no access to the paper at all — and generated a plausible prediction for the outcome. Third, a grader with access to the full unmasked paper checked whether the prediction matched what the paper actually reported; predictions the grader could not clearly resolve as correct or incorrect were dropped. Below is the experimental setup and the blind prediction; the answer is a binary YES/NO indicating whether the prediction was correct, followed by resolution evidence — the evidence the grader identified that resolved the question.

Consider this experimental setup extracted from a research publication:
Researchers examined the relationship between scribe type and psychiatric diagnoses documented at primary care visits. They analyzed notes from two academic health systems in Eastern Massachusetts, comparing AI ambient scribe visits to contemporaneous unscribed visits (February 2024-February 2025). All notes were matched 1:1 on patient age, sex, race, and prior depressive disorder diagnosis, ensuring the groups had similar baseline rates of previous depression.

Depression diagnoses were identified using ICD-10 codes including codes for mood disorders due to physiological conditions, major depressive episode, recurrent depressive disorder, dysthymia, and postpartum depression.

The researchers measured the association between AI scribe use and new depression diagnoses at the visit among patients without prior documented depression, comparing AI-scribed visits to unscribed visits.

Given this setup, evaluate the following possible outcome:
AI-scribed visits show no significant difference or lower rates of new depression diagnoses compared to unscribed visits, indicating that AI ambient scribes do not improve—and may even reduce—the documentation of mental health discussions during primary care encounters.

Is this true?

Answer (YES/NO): YES